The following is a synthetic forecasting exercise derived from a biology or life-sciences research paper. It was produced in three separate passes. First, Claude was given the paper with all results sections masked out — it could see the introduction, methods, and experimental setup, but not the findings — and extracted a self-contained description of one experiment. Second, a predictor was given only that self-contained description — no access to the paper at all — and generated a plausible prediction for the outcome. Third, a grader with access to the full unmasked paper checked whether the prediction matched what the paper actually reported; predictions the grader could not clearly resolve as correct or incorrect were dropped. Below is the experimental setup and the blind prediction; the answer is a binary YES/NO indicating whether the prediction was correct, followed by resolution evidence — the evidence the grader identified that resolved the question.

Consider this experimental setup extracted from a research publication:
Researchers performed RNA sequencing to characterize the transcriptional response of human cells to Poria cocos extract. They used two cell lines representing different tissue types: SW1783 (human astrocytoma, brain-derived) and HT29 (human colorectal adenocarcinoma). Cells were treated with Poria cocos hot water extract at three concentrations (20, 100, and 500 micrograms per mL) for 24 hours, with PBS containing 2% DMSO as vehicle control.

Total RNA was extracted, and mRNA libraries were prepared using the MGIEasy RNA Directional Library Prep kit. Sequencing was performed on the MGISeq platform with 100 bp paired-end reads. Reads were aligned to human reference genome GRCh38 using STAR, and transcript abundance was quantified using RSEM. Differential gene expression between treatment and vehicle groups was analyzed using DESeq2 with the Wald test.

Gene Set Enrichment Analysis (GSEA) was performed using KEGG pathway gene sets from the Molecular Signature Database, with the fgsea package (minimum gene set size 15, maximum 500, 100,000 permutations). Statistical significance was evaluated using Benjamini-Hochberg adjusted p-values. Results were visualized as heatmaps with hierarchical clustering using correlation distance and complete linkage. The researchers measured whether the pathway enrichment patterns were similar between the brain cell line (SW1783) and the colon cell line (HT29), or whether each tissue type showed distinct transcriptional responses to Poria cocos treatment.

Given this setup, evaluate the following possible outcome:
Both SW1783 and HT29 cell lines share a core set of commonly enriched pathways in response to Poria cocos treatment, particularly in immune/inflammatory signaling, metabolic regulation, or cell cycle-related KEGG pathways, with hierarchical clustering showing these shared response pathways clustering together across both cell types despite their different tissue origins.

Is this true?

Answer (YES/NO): NO